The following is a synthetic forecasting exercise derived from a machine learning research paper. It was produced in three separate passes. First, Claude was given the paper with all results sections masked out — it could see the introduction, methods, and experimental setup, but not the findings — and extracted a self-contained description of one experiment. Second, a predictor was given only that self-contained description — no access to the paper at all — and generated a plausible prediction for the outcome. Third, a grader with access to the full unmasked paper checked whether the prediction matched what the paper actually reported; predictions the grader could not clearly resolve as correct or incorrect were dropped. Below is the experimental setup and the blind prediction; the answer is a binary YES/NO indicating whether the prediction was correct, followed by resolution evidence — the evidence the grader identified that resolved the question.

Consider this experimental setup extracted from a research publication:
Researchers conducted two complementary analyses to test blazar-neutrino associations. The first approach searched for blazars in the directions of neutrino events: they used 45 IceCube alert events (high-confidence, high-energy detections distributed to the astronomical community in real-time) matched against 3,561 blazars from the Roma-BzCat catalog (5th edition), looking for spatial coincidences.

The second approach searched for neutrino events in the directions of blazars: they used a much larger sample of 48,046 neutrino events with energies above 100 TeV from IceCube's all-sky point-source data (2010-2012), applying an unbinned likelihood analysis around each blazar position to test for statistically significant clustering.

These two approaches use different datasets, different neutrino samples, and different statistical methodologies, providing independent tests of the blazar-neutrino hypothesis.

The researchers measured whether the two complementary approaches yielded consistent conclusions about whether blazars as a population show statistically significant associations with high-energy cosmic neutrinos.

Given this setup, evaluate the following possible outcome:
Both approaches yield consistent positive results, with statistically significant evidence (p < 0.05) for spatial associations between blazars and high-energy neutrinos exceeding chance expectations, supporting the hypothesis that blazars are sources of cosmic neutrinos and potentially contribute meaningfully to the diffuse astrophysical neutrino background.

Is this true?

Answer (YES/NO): NO